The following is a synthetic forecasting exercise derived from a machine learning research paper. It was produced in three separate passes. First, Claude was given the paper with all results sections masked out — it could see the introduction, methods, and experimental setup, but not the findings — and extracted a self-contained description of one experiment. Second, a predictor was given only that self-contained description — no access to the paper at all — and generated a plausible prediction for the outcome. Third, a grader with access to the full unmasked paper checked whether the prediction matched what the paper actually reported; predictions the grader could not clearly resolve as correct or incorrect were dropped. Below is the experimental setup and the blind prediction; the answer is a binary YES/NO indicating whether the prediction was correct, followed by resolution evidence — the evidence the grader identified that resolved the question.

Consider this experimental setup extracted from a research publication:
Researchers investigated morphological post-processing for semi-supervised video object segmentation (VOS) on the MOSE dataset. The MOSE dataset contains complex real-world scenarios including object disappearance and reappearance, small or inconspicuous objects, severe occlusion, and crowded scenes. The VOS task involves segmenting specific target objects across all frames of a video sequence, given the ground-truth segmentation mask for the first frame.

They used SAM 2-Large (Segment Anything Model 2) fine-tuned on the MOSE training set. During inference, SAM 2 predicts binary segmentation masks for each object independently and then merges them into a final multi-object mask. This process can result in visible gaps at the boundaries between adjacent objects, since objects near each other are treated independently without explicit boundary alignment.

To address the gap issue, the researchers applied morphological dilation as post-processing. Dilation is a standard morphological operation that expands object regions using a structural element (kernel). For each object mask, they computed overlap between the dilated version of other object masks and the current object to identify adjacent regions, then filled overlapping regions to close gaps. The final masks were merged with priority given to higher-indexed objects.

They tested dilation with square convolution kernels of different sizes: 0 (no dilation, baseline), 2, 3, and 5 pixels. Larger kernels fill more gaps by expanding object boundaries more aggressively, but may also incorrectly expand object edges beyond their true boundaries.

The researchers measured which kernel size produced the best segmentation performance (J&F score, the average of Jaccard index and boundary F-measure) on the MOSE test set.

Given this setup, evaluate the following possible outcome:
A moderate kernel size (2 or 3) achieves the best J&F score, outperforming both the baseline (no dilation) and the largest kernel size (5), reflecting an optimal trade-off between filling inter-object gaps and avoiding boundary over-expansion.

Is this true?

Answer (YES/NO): YES